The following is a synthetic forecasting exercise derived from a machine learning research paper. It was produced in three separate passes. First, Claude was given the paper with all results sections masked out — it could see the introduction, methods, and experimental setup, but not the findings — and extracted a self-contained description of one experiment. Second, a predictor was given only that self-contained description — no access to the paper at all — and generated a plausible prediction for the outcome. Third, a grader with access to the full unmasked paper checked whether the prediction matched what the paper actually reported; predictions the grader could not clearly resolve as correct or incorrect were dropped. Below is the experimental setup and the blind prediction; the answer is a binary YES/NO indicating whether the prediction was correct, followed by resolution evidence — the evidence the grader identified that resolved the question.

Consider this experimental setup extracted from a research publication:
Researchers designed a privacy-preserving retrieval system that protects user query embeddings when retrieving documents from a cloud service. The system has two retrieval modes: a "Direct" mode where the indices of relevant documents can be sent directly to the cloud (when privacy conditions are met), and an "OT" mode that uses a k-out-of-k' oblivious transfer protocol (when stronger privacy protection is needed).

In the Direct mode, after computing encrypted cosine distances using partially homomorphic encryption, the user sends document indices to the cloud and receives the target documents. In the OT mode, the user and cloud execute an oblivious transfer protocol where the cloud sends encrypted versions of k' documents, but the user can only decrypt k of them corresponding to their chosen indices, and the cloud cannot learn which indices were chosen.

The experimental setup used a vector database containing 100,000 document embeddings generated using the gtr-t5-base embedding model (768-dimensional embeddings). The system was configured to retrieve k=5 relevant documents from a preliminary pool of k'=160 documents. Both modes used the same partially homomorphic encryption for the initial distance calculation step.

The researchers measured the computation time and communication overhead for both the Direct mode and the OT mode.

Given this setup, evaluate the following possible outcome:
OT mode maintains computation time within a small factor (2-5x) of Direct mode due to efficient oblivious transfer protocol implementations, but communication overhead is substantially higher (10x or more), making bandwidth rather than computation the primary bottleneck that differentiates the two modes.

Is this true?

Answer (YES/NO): NO